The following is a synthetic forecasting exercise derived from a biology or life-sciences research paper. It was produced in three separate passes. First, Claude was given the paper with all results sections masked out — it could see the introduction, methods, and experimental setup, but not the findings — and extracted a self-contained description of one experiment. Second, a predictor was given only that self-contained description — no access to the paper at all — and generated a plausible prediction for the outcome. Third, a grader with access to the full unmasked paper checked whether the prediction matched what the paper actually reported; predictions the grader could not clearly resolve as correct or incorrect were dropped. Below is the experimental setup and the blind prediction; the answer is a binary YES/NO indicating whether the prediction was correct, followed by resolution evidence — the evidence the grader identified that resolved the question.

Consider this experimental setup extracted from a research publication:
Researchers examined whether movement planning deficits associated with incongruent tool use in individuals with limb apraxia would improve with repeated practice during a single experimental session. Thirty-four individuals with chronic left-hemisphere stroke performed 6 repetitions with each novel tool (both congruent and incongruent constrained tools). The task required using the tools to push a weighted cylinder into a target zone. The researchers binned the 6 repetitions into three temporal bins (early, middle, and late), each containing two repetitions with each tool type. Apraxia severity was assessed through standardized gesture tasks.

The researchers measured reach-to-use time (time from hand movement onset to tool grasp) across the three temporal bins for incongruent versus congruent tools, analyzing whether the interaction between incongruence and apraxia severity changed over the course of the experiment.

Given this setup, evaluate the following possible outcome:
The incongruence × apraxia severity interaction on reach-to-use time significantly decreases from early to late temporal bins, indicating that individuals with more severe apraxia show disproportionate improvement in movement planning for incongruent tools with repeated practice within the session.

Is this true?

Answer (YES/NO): YES